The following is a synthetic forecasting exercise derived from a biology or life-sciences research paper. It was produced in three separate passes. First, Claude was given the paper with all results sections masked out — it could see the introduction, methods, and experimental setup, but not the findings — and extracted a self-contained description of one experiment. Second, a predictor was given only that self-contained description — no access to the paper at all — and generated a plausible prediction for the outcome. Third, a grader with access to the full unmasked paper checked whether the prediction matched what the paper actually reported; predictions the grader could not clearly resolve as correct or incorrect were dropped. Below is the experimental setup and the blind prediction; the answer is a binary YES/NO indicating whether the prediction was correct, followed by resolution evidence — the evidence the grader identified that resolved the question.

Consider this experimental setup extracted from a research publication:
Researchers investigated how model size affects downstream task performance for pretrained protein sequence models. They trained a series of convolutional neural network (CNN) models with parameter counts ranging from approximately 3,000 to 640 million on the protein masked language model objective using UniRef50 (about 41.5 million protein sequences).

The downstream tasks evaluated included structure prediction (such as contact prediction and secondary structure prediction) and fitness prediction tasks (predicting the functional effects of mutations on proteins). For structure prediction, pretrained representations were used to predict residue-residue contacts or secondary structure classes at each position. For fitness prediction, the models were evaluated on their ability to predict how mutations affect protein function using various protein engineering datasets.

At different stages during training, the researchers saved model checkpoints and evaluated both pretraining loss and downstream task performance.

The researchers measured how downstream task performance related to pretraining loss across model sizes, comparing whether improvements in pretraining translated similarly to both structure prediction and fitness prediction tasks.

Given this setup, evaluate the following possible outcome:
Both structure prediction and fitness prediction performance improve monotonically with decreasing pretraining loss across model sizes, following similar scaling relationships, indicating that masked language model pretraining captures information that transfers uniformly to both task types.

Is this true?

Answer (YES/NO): NO